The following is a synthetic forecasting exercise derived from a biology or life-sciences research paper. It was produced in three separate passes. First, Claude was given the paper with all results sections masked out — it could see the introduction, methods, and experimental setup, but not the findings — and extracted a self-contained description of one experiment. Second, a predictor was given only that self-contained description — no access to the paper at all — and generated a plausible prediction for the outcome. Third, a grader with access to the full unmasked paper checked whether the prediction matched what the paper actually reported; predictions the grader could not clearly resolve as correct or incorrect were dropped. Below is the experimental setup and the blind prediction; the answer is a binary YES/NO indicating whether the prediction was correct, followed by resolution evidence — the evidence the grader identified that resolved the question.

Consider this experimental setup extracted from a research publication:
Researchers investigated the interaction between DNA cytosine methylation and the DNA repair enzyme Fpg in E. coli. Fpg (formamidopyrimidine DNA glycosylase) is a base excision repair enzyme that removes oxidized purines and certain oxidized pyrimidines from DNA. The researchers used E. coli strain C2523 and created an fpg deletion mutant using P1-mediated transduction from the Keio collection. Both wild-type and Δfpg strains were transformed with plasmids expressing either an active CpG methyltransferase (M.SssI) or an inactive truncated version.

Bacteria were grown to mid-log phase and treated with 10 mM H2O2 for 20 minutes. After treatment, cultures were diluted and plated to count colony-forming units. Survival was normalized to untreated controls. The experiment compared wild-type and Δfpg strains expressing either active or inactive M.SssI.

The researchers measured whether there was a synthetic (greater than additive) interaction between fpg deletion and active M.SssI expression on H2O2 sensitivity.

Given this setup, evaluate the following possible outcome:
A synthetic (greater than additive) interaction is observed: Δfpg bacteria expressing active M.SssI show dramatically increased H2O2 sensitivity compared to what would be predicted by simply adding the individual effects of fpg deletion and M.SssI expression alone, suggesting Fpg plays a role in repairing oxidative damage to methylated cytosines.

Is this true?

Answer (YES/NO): YES